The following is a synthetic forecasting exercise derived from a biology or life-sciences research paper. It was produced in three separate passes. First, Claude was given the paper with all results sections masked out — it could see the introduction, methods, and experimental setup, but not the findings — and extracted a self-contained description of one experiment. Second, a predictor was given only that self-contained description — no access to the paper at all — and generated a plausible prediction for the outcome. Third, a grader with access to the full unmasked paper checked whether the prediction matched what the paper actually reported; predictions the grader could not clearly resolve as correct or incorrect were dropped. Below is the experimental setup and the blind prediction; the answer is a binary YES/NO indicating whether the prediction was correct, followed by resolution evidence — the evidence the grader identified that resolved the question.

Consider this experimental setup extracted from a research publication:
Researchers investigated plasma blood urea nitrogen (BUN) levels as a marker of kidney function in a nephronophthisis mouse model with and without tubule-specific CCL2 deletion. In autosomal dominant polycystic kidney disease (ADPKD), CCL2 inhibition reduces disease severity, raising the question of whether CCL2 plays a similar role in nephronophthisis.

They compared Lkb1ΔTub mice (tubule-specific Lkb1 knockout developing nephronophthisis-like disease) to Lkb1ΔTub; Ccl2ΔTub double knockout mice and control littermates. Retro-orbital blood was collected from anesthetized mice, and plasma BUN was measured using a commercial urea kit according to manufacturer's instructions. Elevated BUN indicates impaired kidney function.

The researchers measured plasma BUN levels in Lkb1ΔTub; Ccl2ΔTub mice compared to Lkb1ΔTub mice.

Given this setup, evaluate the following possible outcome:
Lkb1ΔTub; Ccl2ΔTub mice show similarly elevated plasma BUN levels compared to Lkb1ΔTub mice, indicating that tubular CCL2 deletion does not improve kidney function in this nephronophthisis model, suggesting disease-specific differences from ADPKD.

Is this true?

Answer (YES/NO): YES